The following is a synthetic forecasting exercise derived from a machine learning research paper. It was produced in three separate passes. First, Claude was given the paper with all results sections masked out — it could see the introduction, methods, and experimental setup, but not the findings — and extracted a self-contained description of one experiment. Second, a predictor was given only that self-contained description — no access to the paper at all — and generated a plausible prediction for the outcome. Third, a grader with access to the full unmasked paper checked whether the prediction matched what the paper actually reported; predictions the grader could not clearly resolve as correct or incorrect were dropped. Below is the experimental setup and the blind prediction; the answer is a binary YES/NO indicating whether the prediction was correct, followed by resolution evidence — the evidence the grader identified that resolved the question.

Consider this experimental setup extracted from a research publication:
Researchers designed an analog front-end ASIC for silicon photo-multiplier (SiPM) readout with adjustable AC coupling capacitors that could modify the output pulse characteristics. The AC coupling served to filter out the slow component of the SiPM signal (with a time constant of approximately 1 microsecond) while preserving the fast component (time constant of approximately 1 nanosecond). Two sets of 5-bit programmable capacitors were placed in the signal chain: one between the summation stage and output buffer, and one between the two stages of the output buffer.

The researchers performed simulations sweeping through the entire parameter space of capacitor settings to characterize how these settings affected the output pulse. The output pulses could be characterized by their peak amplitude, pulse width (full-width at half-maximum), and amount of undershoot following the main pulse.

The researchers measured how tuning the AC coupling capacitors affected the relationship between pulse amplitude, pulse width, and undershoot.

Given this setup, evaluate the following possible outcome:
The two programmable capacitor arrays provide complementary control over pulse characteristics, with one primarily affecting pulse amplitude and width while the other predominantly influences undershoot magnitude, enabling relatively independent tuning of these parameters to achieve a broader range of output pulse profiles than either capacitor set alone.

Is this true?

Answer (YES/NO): NO